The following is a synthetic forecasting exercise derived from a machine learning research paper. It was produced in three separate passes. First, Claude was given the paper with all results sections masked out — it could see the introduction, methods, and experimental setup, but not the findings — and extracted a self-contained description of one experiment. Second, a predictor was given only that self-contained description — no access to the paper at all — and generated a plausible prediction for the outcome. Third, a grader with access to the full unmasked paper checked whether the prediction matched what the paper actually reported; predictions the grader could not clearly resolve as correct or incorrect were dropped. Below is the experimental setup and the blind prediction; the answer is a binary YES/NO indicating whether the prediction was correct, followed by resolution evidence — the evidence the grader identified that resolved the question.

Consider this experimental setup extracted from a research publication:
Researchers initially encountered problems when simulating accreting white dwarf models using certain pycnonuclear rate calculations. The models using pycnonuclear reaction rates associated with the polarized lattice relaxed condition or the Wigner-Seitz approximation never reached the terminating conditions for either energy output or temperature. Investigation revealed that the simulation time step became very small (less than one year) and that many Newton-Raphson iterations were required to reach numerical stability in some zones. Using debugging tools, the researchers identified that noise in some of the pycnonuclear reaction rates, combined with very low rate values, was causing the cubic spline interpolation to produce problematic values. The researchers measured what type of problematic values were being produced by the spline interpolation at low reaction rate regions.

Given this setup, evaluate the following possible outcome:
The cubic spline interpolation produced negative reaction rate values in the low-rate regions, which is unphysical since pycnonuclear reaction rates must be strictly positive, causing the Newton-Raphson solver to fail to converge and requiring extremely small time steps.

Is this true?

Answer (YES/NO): YES